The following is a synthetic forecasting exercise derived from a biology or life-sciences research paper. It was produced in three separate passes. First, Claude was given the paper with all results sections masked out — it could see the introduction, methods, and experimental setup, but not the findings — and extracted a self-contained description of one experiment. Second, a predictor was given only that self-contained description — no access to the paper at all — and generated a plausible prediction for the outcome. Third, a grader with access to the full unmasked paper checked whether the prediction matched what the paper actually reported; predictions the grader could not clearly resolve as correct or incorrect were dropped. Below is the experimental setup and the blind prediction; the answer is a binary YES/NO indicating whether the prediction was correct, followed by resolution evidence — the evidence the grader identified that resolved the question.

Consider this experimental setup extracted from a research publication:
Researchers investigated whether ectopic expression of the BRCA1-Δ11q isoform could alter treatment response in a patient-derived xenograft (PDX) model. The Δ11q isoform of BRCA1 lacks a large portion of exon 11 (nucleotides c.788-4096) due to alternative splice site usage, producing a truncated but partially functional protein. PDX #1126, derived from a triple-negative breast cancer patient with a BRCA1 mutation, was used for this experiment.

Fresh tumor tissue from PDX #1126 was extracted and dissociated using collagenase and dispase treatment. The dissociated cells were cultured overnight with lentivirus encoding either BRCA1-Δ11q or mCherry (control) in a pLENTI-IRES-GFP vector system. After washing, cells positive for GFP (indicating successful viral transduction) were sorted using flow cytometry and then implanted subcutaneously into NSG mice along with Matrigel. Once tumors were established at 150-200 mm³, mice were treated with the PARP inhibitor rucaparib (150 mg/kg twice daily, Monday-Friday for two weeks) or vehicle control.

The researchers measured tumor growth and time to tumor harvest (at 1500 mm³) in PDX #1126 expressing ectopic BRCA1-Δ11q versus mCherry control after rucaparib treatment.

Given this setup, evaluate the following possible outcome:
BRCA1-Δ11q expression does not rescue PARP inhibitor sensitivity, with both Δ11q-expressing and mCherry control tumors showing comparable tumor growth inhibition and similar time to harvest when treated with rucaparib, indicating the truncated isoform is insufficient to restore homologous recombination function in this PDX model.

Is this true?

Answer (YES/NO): NO